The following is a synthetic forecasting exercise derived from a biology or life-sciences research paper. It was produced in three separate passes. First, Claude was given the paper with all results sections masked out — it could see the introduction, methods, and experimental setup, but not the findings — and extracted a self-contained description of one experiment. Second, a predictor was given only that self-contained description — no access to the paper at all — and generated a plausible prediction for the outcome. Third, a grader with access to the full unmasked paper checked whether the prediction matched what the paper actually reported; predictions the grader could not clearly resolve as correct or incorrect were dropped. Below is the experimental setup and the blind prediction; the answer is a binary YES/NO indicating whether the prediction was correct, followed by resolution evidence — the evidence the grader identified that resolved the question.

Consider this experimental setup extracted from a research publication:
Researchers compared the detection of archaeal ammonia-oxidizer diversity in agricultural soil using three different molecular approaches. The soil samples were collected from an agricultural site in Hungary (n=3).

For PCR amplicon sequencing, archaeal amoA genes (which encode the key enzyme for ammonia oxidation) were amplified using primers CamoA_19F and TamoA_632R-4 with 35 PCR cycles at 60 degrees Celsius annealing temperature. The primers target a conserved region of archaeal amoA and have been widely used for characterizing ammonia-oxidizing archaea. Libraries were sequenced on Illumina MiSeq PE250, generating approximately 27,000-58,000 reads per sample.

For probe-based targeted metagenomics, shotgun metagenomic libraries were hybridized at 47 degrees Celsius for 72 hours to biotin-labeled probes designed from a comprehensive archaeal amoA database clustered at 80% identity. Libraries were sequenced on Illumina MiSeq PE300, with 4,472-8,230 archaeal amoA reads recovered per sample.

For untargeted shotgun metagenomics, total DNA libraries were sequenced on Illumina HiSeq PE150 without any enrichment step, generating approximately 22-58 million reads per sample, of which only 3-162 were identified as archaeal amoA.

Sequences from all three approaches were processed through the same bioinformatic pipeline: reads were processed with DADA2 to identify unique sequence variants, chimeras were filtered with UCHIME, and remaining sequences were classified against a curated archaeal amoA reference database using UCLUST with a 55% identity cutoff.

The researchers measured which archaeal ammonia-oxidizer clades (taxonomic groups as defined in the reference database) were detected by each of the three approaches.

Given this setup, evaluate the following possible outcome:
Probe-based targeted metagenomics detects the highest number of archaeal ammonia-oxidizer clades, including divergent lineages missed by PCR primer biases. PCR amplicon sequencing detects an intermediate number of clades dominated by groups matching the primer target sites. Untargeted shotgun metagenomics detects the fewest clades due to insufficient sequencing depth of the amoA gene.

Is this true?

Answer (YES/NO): YES